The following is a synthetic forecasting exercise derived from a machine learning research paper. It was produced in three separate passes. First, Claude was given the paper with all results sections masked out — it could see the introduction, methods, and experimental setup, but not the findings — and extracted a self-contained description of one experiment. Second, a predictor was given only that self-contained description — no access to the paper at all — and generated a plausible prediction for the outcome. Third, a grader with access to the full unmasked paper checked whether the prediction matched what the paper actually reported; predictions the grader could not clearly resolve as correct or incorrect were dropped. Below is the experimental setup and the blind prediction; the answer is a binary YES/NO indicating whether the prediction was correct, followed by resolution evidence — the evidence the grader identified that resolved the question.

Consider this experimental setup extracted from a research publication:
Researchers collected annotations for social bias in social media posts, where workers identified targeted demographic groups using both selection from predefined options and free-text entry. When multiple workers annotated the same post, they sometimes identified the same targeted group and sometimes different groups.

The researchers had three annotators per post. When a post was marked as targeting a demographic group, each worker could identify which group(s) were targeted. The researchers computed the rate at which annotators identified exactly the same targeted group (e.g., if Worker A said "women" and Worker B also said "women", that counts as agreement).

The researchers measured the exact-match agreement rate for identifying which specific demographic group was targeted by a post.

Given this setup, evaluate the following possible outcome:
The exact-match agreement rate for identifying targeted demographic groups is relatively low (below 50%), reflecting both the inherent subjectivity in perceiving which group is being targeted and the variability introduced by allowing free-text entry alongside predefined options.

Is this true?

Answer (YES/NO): NO